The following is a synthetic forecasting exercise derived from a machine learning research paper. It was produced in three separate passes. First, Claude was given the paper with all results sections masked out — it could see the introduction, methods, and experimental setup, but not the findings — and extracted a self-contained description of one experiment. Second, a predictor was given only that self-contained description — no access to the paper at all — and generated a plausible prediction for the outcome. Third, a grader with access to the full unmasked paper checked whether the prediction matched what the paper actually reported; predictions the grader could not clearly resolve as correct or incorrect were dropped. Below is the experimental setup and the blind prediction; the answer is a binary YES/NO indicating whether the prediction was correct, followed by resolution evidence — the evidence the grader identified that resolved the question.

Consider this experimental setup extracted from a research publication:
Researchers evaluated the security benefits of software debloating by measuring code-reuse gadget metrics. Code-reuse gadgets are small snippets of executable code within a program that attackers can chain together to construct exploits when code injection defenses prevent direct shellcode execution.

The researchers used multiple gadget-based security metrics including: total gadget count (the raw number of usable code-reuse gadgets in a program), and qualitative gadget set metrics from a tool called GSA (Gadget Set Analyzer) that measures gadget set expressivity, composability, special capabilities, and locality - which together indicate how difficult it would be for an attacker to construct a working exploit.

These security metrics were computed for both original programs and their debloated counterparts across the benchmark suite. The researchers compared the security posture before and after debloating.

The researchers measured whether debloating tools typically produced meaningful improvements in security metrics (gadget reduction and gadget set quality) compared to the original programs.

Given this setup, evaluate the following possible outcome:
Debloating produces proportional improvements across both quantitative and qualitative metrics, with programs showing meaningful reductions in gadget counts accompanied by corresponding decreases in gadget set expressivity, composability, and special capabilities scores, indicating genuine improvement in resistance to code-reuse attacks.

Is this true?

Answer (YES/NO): NO